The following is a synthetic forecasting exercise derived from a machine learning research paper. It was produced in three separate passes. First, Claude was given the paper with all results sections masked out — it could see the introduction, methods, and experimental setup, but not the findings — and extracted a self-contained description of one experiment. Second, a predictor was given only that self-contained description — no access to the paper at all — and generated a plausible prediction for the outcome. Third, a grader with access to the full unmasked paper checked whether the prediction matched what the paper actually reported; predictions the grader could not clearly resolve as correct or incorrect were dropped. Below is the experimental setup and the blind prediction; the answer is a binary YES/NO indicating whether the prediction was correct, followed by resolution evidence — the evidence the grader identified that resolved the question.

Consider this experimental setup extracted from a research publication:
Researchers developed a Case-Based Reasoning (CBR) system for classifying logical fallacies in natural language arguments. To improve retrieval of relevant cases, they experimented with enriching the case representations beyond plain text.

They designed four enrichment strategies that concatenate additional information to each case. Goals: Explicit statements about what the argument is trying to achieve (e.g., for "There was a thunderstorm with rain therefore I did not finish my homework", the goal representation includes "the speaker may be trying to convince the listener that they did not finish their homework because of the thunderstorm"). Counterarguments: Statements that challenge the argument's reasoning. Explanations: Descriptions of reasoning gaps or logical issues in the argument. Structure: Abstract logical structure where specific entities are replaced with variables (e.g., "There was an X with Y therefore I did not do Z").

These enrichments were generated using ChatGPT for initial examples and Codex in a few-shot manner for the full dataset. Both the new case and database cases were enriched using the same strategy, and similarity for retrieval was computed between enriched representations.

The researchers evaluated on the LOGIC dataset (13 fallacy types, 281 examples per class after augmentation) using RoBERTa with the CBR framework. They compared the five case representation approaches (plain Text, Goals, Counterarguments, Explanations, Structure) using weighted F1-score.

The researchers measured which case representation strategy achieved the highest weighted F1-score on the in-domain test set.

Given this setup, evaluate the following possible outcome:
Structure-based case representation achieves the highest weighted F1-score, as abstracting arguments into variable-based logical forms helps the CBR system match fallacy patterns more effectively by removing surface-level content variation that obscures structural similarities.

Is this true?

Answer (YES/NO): NO